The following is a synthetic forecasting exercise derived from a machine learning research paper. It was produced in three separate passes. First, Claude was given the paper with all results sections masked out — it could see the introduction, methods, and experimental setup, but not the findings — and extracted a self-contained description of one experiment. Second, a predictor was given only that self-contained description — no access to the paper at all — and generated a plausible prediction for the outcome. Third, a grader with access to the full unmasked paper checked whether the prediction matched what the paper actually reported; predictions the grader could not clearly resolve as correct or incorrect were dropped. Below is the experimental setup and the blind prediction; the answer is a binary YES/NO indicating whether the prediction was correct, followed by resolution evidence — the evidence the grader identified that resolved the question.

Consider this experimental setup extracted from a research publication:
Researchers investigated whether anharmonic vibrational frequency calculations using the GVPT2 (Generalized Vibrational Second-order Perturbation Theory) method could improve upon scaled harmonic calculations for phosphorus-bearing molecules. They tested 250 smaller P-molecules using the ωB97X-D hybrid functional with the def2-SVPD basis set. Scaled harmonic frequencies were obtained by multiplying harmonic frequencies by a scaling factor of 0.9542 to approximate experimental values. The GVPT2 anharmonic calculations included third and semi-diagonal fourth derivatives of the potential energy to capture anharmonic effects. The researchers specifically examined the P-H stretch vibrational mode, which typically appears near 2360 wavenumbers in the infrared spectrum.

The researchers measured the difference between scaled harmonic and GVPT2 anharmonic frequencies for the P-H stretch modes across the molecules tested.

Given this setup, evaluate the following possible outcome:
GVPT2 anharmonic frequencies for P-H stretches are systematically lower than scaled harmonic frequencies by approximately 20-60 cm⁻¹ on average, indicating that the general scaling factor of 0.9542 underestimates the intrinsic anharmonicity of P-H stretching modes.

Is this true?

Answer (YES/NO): NO